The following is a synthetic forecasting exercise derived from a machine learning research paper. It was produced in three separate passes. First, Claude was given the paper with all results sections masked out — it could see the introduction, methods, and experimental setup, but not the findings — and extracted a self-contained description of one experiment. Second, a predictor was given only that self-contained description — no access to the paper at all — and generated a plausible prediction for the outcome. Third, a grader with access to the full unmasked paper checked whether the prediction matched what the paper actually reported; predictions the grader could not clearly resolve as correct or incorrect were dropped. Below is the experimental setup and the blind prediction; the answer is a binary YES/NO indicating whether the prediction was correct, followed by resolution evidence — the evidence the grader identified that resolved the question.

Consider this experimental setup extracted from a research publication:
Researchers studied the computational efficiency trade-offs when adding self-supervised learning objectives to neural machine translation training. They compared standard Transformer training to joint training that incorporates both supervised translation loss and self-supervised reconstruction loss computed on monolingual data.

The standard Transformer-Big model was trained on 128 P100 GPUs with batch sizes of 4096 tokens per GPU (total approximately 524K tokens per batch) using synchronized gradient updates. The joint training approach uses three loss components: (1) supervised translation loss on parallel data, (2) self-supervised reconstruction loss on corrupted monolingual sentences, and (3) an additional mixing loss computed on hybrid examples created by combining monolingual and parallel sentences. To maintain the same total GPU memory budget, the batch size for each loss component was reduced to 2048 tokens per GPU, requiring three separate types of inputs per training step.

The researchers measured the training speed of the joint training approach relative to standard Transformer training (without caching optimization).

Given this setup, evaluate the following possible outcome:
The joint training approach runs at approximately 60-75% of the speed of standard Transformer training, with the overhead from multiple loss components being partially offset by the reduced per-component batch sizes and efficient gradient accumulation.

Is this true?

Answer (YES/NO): YES